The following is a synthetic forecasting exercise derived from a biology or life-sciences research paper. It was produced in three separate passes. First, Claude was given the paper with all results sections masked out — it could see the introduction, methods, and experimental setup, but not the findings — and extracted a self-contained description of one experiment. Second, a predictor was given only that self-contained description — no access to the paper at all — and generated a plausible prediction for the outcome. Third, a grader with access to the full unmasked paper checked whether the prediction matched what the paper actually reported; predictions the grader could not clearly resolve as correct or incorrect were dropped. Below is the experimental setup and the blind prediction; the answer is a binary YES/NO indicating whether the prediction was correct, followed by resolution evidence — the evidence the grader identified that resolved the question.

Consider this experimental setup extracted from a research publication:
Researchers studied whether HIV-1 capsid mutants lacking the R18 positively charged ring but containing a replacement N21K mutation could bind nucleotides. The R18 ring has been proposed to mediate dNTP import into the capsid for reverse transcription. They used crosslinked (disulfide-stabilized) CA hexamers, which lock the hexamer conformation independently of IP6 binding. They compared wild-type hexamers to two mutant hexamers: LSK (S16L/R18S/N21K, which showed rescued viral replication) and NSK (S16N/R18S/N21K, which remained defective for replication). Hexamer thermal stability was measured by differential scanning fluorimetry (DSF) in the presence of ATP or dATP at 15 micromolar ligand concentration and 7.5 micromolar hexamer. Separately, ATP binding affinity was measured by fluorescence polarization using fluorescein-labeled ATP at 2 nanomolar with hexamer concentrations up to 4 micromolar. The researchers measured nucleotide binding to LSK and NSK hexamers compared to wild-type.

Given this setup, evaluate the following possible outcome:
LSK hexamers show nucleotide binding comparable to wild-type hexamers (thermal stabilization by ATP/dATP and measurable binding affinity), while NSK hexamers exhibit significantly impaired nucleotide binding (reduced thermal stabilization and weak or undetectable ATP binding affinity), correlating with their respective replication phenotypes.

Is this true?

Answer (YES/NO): NO